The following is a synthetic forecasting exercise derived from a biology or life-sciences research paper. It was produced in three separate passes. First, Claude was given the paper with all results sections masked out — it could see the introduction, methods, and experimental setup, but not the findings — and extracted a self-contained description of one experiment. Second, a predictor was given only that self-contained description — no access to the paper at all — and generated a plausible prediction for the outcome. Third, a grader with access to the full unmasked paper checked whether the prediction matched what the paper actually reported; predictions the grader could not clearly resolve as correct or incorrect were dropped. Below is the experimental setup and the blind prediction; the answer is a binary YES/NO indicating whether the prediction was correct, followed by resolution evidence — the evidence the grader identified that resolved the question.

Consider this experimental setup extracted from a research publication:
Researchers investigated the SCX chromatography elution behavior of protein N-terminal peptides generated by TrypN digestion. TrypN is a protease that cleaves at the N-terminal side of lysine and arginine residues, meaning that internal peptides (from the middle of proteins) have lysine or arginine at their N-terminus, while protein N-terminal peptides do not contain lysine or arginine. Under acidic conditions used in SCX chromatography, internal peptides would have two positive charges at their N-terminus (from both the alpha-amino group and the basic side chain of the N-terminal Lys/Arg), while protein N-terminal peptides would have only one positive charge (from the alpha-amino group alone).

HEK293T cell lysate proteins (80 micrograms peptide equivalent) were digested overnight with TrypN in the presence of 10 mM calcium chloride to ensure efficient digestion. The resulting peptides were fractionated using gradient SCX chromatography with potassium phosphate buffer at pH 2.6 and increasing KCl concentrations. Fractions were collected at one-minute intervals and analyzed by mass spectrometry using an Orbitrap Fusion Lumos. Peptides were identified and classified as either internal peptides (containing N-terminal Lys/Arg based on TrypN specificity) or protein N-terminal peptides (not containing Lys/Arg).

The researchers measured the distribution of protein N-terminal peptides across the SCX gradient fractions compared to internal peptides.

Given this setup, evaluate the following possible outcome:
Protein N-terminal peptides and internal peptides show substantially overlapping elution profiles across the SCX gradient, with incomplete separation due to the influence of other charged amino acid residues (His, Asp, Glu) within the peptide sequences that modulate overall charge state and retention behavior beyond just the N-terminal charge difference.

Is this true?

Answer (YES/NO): NO